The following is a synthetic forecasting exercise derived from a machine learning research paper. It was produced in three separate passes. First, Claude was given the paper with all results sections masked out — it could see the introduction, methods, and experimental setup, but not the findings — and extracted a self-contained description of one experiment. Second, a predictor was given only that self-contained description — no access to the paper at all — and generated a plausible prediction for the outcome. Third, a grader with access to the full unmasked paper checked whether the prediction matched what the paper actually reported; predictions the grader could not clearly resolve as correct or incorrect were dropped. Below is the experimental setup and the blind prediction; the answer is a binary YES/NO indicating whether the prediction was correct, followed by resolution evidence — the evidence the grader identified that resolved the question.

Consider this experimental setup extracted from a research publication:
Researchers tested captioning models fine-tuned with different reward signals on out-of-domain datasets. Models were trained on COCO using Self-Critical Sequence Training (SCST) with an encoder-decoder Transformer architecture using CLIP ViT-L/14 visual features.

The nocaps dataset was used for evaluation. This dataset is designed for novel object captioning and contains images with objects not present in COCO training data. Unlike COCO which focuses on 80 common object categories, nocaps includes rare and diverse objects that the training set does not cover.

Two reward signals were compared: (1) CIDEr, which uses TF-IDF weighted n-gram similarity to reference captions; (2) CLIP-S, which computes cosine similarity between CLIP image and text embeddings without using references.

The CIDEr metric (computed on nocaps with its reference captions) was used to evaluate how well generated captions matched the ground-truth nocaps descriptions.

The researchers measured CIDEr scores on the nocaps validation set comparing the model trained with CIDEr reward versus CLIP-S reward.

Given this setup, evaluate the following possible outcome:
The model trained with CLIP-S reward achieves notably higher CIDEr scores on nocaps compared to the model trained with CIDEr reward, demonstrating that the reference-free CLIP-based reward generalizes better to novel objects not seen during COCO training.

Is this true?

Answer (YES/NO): NO